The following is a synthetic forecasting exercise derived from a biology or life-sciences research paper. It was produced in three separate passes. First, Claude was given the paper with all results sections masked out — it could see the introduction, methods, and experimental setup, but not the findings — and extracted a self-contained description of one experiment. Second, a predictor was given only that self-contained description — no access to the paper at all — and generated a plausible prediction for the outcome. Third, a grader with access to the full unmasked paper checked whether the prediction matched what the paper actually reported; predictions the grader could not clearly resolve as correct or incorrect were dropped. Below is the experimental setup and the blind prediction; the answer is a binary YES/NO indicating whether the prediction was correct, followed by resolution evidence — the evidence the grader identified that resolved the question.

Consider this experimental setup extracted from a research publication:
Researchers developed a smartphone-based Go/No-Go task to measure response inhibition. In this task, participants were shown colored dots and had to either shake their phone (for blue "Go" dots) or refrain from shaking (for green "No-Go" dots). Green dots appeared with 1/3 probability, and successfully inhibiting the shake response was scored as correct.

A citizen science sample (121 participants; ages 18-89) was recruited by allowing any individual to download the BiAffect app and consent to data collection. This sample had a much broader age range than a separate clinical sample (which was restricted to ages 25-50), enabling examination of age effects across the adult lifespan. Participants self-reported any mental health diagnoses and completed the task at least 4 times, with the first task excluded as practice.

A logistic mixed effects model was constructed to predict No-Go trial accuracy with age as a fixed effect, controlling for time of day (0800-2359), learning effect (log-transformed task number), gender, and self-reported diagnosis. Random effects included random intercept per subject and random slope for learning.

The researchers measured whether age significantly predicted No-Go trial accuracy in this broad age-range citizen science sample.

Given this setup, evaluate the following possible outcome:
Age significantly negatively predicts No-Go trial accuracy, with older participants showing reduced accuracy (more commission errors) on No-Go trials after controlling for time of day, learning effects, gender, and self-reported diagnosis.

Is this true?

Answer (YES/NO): NO